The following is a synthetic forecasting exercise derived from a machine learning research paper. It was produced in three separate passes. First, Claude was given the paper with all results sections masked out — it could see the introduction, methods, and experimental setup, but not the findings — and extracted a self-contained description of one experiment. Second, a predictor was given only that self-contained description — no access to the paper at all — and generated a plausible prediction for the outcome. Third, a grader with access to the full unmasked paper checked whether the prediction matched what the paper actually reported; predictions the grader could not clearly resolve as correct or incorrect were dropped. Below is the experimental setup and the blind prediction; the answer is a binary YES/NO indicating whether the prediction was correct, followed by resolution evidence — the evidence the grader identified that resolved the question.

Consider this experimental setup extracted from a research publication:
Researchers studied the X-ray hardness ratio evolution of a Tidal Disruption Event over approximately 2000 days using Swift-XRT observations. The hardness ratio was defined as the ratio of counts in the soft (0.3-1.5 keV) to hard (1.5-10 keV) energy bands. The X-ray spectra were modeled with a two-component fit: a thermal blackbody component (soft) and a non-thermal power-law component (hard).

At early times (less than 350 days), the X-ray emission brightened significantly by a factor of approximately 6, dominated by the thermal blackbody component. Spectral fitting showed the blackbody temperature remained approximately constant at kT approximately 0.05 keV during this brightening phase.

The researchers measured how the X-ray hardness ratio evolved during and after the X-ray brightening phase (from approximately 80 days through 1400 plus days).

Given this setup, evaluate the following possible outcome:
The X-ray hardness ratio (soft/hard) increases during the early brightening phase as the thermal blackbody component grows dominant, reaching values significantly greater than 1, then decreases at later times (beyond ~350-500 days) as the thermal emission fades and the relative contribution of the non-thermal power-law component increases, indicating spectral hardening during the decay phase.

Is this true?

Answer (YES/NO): YES